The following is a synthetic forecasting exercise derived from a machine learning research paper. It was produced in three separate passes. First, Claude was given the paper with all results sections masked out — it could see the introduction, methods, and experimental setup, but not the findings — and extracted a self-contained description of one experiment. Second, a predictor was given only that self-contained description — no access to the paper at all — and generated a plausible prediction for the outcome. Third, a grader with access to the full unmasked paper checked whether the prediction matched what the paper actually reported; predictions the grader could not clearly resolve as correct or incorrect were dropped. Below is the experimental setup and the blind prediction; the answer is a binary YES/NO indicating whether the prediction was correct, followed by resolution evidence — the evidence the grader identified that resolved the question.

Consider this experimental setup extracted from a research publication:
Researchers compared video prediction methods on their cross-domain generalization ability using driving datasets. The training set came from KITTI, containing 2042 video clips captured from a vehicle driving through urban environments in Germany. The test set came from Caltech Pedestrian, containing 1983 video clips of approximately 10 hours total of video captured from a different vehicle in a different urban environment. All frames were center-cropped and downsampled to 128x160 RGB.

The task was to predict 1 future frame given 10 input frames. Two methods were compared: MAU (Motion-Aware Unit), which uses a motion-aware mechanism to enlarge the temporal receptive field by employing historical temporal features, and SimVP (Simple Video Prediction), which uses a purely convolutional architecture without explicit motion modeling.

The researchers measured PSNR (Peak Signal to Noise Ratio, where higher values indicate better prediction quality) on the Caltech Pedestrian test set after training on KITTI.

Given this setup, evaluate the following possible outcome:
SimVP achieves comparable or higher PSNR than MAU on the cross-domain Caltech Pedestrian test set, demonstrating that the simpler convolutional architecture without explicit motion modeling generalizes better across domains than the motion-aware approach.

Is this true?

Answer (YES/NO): YES